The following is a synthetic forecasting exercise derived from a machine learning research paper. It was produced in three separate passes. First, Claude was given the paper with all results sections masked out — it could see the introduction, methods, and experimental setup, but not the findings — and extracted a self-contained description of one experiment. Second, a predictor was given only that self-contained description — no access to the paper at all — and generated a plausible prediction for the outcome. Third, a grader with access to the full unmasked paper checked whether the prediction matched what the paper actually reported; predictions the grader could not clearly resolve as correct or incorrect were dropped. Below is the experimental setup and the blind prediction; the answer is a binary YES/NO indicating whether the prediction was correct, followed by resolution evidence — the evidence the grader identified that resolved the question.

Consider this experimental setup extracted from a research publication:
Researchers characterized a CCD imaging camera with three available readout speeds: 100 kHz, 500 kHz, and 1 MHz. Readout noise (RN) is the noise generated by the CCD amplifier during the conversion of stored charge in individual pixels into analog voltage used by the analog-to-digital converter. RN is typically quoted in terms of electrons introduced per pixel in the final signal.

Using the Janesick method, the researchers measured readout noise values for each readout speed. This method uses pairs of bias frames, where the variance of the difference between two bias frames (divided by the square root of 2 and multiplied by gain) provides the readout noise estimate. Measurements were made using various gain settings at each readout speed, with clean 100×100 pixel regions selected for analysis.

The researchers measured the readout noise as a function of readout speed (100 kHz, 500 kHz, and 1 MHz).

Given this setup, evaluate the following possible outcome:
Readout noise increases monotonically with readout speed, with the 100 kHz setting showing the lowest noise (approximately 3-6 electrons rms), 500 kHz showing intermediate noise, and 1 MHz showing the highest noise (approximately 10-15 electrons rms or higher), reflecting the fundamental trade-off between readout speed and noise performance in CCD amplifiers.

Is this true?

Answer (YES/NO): NO